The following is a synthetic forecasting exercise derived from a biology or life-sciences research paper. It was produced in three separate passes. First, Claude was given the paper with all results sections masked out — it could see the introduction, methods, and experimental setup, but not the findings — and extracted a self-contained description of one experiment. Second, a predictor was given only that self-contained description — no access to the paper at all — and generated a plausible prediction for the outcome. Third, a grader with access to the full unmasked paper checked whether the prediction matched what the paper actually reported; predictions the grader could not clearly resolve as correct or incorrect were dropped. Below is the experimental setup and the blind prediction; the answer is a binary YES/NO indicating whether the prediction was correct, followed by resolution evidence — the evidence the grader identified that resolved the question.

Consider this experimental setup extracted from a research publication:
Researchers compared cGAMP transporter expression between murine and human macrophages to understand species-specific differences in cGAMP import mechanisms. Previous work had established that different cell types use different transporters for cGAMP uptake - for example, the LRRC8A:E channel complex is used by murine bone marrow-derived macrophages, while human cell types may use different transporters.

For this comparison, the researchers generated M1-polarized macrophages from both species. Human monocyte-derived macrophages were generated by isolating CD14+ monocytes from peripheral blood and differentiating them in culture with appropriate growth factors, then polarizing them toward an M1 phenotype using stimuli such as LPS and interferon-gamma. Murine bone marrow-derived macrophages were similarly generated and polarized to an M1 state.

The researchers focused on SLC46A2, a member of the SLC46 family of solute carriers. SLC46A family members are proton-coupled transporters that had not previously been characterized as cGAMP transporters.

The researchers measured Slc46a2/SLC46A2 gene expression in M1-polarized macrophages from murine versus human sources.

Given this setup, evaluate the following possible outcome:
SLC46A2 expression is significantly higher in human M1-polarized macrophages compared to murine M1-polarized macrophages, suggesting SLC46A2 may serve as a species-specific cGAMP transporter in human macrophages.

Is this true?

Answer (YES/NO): YES